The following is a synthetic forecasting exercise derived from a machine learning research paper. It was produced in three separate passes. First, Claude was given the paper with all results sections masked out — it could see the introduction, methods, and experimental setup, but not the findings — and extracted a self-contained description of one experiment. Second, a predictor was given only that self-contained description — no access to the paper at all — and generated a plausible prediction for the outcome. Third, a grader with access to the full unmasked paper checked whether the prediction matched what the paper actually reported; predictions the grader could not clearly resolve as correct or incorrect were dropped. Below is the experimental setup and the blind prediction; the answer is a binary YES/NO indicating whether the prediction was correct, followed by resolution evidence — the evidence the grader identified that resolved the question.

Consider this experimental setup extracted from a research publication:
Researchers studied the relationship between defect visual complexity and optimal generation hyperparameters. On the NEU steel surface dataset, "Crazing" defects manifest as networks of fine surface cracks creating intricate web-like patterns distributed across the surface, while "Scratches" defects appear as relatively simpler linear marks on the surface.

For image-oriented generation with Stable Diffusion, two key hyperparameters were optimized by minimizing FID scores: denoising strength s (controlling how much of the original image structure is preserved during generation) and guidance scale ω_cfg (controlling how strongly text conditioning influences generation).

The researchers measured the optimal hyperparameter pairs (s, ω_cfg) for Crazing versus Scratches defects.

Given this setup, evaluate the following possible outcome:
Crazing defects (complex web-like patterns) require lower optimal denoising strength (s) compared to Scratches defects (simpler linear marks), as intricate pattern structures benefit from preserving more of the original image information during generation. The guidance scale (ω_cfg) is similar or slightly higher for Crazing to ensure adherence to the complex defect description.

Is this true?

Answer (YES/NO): NO